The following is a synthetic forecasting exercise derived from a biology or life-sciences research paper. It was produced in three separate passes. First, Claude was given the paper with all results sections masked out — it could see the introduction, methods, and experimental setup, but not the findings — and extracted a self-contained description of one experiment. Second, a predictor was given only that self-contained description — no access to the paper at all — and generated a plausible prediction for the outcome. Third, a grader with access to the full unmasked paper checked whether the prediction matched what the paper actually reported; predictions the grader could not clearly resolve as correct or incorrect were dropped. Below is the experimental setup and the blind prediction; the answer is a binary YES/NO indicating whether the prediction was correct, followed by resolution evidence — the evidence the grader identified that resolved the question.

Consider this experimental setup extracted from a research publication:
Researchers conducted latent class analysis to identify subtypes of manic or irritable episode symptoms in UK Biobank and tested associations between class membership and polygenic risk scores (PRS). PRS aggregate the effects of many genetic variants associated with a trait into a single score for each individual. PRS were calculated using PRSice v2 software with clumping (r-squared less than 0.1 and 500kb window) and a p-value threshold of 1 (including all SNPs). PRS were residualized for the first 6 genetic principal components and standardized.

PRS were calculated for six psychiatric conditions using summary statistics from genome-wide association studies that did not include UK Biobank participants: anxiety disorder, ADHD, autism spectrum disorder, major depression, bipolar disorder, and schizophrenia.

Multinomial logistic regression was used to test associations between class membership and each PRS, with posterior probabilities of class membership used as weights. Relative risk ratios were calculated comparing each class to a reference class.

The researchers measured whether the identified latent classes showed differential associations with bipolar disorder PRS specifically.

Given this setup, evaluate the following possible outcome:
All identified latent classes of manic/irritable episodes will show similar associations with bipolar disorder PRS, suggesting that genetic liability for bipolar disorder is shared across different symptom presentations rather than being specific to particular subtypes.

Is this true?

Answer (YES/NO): NO